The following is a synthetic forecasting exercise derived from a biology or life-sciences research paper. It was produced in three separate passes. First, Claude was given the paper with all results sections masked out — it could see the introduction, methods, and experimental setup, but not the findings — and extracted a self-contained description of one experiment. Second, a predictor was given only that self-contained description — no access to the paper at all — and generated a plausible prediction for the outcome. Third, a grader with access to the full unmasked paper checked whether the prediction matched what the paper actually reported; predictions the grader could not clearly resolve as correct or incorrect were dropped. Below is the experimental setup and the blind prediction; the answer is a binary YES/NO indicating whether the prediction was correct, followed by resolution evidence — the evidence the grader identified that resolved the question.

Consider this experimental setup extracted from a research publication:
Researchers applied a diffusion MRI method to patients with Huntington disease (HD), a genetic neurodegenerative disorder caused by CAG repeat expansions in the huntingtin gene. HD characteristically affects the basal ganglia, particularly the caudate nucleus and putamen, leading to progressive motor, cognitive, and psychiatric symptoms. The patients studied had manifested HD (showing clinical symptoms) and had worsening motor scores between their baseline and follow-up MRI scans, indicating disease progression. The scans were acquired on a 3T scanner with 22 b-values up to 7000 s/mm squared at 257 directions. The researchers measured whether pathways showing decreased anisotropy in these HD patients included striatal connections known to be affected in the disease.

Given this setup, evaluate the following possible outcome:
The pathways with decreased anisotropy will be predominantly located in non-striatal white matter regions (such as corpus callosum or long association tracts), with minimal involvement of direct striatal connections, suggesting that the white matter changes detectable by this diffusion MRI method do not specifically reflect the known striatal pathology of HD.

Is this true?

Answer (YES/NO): NO